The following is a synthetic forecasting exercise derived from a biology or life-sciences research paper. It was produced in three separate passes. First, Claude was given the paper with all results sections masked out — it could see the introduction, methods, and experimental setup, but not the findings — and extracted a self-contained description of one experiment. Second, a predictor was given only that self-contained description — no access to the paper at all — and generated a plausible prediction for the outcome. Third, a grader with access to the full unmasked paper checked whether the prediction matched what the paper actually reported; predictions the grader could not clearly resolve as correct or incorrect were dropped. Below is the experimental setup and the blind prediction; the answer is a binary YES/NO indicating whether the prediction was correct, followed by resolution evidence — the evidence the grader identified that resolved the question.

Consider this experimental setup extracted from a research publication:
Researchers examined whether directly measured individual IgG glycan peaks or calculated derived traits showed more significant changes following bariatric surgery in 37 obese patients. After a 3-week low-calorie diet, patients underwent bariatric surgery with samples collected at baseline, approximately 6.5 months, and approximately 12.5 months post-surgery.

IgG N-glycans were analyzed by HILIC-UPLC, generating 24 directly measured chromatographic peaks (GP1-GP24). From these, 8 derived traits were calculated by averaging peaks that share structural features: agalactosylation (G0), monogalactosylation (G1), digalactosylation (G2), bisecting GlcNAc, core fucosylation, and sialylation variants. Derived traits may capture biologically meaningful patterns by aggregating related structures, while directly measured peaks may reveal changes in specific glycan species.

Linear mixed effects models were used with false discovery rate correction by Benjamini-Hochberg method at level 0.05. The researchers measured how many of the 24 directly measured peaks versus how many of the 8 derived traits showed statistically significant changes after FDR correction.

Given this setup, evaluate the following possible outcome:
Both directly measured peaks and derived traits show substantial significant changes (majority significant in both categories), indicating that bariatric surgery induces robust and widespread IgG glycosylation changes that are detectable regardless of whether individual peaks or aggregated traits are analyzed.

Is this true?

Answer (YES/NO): NO